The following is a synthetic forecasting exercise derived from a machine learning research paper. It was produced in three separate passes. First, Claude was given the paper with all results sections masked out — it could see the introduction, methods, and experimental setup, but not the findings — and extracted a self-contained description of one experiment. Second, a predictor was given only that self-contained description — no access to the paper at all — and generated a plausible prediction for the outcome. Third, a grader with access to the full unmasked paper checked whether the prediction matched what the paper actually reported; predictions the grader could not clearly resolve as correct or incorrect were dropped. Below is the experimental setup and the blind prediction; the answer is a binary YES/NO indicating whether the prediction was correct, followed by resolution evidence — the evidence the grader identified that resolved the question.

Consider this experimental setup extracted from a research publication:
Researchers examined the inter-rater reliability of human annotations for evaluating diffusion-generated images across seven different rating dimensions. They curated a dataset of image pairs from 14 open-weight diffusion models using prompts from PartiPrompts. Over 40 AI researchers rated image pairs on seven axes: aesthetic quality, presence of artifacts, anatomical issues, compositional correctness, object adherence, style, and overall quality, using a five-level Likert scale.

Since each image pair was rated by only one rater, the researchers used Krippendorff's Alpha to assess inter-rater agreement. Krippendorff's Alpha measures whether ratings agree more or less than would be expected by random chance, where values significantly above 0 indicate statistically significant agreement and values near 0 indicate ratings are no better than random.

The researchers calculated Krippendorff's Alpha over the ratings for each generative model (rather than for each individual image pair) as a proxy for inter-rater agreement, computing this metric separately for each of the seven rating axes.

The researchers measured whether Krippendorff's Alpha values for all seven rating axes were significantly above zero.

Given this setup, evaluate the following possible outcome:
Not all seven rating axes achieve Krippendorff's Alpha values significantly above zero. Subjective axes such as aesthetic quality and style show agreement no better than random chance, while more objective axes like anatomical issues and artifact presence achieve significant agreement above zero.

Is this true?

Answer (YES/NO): NO